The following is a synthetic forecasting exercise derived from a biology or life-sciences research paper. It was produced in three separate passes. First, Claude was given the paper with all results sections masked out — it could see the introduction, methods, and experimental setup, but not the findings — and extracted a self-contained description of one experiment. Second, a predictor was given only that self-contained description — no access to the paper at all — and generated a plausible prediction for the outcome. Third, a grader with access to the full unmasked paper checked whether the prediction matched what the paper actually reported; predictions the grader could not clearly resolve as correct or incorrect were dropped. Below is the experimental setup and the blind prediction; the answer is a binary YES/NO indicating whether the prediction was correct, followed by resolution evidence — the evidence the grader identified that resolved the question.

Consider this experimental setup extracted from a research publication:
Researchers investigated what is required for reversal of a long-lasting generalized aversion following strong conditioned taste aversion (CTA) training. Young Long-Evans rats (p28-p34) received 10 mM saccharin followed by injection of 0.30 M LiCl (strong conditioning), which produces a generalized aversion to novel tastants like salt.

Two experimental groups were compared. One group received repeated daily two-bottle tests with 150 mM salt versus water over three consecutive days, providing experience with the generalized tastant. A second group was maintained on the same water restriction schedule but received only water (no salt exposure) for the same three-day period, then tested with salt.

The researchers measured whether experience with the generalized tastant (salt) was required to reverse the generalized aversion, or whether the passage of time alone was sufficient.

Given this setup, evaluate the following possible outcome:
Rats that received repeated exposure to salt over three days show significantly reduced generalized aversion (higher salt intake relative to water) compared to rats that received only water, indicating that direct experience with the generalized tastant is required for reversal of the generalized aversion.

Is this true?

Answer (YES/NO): YES